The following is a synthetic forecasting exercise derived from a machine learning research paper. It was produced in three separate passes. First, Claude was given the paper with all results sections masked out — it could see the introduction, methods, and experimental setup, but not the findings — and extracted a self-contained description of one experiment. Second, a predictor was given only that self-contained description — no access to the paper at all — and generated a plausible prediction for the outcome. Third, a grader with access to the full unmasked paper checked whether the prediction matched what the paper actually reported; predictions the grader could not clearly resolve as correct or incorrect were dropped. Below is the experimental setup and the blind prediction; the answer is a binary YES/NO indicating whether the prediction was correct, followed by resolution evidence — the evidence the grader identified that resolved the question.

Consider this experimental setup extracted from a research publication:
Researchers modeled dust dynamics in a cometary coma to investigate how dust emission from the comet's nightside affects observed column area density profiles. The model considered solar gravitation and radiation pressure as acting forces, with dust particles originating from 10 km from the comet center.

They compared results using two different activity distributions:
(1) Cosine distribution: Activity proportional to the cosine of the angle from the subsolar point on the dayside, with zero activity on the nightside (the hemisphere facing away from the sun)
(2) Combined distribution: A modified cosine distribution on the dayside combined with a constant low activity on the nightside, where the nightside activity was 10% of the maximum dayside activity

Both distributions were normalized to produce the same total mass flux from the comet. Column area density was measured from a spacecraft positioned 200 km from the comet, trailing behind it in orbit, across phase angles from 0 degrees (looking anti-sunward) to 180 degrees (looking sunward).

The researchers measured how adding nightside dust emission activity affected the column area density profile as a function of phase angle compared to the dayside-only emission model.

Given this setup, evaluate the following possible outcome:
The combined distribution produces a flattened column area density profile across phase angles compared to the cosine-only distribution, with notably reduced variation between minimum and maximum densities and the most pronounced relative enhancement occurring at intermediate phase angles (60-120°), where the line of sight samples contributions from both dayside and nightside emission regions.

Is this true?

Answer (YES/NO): NO